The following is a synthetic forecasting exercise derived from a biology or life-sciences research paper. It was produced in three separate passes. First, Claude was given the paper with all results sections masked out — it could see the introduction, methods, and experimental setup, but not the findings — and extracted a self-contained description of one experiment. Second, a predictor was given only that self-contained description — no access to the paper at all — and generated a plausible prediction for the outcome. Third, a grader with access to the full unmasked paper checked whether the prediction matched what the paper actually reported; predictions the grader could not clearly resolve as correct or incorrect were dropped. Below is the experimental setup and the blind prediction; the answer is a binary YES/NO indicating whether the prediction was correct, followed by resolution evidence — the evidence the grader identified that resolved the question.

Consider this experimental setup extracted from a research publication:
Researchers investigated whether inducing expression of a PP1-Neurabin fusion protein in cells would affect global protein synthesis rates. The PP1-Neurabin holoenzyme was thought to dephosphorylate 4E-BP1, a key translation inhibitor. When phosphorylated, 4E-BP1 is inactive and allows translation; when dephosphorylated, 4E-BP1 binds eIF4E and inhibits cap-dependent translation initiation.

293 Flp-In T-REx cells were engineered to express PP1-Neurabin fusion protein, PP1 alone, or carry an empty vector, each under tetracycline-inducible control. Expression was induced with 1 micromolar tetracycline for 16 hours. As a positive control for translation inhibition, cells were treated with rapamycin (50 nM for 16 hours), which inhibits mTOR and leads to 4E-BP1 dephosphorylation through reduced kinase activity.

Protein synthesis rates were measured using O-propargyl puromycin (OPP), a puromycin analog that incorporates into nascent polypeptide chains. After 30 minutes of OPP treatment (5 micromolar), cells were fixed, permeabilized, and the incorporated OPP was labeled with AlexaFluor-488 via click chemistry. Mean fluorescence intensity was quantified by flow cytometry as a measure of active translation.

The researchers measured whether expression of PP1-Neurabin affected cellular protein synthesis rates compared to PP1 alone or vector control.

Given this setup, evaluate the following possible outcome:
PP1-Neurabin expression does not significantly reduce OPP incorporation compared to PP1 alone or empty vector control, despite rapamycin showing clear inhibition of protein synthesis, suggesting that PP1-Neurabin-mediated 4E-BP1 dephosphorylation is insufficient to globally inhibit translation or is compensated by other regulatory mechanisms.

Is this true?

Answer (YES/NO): NO